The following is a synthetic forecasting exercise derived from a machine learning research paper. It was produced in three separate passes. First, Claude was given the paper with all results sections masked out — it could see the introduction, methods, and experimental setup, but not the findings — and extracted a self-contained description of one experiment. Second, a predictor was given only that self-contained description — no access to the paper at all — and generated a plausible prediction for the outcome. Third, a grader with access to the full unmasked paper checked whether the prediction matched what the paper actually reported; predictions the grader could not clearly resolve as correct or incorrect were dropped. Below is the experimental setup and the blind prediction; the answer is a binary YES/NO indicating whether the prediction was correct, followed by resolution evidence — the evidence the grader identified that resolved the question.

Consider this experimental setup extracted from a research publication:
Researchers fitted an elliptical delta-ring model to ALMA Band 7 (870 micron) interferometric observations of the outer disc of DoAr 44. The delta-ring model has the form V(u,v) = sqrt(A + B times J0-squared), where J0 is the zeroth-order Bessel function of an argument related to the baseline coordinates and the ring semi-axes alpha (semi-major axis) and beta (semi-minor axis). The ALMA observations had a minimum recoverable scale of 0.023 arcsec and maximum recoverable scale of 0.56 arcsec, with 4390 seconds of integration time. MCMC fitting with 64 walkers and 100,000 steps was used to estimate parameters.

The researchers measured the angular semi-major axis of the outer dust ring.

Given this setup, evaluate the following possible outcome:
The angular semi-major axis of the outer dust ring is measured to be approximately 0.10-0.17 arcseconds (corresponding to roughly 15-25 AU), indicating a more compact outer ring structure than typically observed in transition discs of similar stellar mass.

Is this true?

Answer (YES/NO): NO